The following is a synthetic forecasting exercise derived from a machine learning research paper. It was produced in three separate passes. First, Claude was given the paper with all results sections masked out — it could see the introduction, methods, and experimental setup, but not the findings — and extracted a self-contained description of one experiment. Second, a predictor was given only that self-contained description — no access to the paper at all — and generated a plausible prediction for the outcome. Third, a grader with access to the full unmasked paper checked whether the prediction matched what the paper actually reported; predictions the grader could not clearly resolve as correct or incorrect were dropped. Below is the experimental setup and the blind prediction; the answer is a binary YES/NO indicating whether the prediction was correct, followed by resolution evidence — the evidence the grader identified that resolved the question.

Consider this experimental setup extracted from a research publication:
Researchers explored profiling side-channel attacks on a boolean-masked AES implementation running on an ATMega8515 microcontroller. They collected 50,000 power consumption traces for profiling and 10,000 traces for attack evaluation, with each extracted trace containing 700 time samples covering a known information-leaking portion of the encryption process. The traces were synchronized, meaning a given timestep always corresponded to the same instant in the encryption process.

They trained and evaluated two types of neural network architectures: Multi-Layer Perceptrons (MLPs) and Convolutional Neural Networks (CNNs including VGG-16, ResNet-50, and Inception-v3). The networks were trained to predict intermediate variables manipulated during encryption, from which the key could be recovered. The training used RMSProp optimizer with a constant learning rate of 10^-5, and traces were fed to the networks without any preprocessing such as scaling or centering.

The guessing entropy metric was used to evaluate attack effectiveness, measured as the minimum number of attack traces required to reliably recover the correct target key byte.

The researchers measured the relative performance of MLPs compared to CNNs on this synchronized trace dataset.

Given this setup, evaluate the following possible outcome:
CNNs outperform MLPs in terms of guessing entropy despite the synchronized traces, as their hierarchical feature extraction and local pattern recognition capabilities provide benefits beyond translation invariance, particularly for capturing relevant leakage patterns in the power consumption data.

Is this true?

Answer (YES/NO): NO